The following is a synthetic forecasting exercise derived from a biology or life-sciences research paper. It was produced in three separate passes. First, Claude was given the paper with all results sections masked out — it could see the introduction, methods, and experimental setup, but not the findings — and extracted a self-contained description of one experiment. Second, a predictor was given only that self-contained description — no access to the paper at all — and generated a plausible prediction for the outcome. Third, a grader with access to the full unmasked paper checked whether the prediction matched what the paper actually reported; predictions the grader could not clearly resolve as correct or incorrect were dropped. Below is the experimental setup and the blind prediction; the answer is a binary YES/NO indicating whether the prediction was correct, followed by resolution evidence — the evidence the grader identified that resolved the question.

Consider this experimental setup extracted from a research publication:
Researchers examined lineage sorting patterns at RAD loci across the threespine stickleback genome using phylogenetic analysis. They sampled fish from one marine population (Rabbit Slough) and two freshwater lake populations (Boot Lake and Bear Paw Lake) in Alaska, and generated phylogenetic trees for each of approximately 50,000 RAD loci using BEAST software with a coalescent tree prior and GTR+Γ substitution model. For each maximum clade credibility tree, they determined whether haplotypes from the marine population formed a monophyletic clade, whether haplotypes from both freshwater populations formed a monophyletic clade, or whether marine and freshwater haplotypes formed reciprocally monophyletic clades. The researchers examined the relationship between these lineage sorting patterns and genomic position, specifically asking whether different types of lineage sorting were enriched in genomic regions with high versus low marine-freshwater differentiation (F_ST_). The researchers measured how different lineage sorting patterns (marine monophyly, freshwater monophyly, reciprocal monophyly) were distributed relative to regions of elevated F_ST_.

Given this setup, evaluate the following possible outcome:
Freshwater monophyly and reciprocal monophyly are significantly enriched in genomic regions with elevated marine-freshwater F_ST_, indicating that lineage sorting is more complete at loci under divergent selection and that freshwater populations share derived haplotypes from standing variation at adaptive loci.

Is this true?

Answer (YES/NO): YES